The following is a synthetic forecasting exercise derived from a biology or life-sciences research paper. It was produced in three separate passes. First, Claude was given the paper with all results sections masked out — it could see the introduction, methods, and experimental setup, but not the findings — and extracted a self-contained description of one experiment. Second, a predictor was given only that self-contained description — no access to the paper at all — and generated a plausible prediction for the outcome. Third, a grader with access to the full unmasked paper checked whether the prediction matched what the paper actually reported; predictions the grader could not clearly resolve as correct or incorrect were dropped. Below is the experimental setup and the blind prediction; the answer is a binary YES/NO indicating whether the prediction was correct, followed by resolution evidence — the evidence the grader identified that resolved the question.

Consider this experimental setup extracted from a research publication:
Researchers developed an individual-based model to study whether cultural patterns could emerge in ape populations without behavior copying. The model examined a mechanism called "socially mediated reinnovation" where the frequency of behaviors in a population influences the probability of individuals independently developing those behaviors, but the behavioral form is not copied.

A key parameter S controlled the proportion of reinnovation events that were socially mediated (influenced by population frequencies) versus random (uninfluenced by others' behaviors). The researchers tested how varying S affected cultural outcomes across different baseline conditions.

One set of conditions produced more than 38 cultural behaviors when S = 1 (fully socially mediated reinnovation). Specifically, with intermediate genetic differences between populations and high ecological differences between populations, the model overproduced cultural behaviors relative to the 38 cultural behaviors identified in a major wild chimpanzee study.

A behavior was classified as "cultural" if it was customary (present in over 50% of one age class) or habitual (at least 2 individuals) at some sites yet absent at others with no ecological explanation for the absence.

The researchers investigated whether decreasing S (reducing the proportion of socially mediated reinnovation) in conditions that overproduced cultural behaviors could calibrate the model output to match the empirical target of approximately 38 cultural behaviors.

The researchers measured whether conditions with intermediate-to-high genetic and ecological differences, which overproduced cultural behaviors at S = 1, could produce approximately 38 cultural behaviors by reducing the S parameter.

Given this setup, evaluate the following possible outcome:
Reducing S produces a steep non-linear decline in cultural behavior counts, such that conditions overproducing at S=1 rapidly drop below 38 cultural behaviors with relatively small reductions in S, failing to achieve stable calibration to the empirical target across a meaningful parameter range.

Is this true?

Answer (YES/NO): NO